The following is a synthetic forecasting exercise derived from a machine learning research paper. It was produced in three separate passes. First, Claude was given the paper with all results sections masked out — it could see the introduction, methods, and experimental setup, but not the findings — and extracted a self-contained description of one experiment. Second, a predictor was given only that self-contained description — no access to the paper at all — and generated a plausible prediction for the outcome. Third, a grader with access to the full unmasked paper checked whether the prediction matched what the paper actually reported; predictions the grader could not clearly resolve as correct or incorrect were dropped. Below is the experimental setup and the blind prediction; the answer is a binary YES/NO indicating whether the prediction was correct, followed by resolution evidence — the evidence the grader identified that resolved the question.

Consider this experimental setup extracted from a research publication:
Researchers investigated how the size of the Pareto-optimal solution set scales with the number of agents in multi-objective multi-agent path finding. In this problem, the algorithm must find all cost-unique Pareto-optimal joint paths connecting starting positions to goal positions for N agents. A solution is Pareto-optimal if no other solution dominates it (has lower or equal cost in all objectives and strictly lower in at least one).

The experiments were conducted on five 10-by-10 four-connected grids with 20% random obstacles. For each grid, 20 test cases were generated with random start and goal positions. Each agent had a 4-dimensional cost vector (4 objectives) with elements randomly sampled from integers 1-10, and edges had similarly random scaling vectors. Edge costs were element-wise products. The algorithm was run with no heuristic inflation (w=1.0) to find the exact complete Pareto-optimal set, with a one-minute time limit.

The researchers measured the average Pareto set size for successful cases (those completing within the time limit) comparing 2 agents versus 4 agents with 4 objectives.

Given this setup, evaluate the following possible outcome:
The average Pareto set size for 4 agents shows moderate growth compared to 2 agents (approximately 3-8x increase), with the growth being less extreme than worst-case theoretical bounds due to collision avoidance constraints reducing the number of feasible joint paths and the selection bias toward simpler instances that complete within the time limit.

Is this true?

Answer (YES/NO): NO